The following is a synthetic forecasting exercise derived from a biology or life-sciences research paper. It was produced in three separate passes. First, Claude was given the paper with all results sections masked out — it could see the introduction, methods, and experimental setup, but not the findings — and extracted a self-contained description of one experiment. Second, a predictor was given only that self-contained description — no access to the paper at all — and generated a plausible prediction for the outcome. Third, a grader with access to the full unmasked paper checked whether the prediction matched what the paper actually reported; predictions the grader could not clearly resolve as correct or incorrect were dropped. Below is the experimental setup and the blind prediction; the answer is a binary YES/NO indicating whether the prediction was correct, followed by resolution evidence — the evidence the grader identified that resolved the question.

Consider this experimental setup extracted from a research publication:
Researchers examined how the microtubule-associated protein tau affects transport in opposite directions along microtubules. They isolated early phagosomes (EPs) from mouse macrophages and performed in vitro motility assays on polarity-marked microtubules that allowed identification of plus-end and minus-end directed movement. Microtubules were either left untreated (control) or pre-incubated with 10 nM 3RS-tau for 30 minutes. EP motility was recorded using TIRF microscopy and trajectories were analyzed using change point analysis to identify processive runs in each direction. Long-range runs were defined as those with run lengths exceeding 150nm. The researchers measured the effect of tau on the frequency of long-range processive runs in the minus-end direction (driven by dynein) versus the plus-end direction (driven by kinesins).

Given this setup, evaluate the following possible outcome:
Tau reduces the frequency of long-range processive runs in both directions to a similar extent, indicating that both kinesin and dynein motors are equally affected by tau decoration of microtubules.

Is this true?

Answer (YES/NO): NO